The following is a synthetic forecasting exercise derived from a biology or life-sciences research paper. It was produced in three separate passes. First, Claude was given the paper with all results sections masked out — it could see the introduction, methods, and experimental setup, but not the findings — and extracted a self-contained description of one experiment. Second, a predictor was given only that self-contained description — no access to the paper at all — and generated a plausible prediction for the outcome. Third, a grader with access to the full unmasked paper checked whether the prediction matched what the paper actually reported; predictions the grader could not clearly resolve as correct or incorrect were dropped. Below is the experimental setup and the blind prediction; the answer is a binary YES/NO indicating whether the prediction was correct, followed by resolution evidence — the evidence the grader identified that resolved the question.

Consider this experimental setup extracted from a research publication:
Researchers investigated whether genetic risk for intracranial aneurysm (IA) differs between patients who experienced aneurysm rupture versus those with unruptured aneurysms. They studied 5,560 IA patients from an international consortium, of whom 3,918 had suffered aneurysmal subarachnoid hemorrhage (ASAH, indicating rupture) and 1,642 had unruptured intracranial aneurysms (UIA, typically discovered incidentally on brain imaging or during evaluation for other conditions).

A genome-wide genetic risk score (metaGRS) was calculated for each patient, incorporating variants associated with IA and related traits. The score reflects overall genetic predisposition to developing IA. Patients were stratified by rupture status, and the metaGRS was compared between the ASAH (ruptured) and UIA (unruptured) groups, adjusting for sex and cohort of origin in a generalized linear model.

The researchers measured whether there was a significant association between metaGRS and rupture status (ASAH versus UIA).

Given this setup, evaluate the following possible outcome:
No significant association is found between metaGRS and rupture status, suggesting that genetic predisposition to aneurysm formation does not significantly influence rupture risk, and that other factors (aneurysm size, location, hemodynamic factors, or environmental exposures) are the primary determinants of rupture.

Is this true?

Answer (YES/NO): YES